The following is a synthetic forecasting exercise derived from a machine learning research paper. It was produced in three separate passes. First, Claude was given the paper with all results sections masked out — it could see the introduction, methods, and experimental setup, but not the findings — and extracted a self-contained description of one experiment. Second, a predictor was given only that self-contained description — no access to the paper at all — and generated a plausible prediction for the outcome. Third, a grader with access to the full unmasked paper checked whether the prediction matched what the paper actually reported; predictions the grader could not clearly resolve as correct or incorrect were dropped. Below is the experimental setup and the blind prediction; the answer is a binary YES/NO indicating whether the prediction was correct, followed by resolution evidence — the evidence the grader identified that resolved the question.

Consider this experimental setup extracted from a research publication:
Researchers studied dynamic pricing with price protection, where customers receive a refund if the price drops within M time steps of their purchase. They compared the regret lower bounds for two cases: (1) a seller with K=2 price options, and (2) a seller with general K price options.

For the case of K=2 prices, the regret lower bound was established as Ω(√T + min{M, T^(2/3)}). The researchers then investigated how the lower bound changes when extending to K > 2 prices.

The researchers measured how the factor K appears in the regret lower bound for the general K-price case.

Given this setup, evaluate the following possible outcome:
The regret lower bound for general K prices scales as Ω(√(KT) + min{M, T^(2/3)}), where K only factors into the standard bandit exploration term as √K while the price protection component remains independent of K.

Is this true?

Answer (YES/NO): NO